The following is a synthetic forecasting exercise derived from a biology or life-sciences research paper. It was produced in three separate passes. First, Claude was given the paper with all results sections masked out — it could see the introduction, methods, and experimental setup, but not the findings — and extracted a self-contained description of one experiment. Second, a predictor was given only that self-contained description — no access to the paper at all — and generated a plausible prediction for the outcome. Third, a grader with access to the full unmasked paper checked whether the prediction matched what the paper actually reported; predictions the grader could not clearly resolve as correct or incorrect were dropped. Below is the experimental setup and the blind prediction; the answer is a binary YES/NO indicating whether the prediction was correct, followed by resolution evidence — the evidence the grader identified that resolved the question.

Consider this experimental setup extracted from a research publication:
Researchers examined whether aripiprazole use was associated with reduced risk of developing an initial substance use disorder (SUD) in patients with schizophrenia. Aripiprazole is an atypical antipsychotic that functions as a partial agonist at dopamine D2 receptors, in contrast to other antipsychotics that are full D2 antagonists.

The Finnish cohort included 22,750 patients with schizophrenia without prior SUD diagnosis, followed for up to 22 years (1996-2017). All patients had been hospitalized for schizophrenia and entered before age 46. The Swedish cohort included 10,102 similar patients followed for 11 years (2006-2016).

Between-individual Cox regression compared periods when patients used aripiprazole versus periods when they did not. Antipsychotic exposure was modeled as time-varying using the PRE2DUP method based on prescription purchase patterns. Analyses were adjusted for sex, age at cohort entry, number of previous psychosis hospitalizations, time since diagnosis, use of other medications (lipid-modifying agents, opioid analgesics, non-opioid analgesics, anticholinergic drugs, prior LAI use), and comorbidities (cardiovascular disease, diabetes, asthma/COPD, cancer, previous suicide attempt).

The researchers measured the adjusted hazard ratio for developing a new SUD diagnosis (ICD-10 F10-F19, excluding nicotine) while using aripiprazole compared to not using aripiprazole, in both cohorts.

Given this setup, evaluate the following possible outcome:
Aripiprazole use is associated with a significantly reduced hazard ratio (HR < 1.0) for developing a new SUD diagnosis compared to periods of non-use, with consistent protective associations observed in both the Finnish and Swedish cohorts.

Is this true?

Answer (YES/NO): YES